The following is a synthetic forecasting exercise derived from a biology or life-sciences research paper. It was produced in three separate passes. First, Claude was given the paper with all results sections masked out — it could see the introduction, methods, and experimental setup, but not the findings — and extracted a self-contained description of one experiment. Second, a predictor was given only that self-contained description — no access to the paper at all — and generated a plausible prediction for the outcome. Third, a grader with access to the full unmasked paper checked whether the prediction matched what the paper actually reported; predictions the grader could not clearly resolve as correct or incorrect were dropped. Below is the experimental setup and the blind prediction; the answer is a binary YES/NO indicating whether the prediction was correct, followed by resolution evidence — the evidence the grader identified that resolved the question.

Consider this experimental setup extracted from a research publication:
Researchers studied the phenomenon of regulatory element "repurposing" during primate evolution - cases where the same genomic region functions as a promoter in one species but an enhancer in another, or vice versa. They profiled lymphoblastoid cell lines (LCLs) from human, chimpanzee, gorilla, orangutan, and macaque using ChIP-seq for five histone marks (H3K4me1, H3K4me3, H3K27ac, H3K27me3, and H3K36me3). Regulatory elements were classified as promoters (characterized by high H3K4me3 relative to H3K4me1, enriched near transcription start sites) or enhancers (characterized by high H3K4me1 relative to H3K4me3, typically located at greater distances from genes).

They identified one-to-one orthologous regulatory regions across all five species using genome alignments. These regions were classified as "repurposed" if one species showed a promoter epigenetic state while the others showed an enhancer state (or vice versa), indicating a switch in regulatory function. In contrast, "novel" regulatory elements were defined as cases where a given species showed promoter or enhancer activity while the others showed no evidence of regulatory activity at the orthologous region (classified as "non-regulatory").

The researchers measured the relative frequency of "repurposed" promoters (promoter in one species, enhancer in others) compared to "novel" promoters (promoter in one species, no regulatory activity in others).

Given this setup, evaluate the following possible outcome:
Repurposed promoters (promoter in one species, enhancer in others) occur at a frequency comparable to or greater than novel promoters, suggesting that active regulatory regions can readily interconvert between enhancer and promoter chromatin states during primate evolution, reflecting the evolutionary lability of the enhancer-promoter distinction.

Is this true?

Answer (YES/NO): YES